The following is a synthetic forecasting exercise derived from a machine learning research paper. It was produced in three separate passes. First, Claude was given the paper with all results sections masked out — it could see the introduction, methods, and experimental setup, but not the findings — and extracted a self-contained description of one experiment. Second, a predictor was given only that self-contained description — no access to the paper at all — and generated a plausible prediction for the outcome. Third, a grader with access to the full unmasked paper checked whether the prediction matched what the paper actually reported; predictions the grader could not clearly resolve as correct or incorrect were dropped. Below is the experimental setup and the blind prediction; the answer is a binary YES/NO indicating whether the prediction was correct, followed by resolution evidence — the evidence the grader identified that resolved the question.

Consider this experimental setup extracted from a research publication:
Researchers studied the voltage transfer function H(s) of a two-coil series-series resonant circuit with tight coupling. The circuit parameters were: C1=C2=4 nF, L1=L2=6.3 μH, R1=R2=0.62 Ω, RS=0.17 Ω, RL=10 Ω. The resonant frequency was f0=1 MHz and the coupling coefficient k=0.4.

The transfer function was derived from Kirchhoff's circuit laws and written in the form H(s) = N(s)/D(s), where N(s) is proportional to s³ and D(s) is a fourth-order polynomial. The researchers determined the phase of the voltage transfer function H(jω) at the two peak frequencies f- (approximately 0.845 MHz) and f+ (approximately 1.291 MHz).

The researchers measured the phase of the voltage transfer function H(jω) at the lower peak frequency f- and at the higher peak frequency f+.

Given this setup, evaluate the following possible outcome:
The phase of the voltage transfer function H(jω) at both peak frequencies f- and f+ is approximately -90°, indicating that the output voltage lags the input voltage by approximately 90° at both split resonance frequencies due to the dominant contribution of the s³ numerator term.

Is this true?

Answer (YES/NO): NO